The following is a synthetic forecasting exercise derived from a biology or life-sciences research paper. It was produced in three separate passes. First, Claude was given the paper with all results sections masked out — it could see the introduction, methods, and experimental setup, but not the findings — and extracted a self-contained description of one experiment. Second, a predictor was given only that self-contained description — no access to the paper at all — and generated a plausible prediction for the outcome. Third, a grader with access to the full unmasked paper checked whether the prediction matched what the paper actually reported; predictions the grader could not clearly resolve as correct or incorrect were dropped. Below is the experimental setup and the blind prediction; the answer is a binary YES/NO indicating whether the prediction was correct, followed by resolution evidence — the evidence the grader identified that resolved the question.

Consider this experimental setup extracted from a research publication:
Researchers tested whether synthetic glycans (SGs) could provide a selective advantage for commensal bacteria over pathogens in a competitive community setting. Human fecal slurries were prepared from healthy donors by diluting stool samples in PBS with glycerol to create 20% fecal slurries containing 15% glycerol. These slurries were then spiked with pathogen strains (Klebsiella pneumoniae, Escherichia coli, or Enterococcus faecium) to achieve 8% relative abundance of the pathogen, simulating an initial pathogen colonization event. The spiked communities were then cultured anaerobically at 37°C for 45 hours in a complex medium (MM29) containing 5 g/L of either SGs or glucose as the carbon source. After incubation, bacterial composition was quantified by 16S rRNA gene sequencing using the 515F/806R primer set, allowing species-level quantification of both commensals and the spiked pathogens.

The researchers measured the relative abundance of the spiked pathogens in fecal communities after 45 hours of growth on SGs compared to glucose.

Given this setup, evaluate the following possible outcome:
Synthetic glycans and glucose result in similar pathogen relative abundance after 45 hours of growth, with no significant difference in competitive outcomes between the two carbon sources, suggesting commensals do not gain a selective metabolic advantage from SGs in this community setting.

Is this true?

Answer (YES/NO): NO